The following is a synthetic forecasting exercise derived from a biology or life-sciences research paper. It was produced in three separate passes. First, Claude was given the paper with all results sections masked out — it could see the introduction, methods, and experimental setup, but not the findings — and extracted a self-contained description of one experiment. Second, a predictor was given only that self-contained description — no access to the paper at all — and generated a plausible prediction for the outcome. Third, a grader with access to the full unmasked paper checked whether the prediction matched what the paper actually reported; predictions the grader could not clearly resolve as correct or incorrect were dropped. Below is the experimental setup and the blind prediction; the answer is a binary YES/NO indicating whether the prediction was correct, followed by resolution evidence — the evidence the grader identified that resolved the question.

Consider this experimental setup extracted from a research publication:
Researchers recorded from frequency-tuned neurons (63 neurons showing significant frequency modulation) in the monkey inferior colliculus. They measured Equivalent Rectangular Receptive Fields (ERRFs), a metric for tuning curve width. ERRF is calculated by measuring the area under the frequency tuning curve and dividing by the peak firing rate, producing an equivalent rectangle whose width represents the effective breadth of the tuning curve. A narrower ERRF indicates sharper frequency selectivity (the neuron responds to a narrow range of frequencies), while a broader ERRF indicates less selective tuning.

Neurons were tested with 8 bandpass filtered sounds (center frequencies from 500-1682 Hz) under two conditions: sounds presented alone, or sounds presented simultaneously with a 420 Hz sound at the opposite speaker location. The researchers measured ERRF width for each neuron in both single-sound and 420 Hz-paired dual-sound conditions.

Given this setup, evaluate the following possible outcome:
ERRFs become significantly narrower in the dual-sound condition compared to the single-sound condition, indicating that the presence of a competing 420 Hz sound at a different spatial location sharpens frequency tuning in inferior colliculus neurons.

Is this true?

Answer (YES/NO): NO